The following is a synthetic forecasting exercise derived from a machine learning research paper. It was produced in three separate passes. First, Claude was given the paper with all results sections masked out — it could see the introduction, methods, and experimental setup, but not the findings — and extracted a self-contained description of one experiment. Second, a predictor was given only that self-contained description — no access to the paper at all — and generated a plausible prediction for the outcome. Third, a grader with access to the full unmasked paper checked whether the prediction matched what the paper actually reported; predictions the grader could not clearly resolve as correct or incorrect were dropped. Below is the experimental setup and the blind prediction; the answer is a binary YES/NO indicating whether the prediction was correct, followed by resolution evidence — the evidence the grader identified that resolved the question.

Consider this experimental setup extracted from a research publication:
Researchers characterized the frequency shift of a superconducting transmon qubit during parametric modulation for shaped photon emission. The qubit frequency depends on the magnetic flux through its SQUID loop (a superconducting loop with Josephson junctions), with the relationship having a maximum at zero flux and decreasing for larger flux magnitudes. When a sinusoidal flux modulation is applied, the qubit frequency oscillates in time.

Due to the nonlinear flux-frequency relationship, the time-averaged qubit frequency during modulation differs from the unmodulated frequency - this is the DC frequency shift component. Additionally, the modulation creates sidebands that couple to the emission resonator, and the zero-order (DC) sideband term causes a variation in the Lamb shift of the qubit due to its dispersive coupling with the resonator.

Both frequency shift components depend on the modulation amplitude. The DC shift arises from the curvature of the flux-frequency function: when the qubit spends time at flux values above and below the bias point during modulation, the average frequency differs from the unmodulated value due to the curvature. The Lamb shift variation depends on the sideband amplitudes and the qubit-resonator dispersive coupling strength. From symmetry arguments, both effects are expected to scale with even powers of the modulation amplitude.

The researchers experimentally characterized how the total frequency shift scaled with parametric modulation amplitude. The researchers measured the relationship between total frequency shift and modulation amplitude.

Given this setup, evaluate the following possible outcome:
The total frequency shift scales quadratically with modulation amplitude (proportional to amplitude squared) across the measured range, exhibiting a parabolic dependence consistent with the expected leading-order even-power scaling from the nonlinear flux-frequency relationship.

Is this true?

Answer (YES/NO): YES